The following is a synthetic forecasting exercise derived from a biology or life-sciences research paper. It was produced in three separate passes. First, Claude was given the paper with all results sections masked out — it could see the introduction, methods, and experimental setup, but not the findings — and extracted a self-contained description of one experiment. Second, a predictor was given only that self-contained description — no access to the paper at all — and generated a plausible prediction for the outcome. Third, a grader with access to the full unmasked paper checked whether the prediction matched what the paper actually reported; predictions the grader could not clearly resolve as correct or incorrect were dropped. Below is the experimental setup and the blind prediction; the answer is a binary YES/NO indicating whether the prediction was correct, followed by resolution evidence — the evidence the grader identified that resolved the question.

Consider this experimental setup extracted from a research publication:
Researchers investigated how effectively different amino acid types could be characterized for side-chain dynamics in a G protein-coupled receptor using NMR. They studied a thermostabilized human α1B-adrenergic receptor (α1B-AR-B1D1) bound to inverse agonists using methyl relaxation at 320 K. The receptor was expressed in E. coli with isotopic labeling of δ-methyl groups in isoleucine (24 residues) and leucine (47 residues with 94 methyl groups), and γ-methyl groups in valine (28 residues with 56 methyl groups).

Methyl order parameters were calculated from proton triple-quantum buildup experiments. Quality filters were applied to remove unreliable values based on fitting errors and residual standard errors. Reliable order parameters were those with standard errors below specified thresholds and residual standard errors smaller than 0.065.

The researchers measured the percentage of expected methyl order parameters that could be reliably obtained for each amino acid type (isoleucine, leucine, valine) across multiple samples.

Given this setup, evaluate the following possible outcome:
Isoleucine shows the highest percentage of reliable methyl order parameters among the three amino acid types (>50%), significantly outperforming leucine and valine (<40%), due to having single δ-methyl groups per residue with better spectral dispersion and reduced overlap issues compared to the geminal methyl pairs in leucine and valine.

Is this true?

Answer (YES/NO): NO